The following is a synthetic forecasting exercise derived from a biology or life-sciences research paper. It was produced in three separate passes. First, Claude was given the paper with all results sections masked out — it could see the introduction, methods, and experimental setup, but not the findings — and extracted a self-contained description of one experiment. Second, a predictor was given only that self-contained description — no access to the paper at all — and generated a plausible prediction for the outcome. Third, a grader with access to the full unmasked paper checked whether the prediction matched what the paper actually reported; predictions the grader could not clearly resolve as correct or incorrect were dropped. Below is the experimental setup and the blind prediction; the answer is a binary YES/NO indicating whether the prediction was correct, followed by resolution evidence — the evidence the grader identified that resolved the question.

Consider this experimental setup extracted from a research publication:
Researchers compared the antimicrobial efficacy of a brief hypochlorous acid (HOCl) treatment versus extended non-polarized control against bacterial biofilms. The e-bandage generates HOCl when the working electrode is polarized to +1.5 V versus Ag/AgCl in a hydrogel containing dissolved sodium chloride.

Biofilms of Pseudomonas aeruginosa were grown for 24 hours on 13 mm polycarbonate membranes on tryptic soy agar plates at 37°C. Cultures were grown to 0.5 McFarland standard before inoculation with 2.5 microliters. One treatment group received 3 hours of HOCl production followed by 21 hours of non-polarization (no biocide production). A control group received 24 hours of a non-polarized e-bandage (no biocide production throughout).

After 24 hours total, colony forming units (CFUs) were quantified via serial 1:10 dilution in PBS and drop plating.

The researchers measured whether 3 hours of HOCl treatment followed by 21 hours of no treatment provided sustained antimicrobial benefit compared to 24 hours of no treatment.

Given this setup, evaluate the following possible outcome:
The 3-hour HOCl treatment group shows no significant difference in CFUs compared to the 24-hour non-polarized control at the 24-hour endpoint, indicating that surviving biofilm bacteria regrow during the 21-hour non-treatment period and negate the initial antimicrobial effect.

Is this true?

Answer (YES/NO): NO